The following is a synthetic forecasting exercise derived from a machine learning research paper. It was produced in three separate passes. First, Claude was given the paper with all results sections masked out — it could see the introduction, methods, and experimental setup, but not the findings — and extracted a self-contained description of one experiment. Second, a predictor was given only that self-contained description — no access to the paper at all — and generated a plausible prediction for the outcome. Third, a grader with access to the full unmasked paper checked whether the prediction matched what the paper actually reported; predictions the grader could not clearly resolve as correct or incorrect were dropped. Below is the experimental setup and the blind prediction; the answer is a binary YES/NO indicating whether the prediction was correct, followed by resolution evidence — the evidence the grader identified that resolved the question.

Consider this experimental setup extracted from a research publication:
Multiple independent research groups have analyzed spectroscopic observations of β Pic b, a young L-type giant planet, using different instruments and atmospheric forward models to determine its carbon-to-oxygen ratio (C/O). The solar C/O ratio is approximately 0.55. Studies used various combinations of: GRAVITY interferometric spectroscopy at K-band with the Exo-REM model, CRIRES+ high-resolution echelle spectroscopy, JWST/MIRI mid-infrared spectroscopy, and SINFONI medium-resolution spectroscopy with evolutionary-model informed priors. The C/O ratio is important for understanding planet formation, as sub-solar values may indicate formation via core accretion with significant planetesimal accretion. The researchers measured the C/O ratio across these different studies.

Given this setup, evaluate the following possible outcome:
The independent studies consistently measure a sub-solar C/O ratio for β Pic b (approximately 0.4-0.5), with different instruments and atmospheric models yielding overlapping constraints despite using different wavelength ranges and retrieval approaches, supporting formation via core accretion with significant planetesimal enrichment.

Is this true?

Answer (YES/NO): NO